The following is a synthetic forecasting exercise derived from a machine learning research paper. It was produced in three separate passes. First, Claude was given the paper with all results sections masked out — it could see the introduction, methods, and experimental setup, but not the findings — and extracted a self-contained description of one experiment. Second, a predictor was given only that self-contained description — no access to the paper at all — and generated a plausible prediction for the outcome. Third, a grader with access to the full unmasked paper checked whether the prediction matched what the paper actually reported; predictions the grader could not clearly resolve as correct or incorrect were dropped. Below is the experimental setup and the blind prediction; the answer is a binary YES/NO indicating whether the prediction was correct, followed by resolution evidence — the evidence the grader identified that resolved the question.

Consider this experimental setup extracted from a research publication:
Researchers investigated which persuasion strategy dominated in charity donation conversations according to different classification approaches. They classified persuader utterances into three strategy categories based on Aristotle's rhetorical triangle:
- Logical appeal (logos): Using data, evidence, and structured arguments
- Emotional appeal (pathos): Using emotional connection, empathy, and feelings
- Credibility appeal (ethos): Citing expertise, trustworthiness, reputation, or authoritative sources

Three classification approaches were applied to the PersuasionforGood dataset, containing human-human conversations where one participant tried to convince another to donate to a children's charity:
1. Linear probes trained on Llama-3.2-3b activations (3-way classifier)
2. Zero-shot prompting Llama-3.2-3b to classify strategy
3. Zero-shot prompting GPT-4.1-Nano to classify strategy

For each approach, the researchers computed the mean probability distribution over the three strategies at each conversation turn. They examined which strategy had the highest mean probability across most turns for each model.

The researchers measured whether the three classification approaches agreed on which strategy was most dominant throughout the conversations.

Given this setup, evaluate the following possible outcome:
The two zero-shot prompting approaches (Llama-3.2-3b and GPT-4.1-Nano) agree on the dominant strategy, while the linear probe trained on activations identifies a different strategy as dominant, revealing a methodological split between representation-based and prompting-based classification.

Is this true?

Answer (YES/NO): NO